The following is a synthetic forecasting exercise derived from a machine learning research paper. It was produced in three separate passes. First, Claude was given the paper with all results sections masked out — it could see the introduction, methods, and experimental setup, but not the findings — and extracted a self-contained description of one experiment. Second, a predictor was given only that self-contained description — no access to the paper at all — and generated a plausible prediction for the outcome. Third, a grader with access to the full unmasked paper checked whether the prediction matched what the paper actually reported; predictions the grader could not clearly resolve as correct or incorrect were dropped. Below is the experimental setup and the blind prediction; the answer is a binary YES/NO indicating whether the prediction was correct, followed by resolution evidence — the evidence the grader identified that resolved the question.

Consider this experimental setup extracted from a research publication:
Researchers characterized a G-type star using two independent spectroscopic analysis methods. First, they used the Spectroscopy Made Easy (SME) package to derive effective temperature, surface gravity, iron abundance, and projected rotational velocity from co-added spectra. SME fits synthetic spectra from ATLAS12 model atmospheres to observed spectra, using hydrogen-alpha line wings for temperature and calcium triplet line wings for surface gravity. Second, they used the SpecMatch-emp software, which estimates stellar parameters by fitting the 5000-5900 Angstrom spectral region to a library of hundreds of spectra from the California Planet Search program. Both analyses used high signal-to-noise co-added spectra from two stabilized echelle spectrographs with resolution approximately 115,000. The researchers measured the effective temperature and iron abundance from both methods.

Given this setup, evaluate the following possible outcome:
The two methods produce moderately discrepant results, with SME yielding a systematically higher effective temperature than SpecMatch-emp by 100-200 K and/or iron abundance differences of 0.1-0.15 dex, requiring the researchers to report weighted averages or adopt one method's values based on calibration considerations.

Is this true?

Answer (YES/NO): NO